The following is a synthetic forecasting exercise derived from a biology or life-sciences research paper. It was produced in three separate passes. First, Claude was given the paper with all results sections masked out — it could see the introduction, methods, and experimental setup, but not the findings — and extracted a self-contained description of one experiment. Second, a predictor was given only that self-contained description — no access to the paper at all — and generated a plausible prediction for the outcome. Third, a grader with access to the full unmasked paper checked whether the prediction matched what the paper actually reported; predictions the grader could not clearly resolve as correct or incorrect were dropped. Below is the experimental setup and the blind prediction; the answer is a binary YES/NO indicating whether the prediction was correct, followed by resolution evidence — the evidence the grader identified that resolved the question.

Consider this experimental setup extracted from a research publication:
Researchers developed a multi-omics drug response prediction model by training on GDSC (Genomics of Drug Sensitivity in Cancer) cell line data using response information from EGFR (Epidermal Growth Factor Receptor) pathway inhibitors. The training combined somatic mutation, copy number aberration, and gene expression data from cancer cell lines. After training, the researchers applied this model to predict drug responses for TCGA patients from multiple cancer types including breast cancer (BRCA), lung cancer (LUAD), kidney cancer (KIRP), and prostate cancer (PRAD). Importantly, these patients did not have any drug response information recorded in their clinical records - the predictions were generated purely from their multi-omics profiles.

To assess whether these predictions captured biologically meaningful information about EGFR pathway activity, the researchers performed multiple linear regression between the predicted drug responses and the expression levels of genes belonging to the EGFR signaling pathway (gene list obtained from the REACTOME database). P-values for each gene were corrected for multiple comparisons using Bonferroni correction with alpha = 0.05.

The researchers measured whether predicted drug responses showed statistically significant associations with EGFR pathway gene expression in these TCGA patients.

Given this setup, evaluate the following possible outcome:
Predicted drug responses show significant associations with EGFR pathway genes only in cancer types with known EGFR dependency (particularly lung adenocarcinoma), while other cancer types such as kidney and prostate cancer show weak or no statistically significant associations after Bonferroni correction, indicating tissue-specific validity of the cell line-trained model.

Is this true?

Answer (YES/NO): NO